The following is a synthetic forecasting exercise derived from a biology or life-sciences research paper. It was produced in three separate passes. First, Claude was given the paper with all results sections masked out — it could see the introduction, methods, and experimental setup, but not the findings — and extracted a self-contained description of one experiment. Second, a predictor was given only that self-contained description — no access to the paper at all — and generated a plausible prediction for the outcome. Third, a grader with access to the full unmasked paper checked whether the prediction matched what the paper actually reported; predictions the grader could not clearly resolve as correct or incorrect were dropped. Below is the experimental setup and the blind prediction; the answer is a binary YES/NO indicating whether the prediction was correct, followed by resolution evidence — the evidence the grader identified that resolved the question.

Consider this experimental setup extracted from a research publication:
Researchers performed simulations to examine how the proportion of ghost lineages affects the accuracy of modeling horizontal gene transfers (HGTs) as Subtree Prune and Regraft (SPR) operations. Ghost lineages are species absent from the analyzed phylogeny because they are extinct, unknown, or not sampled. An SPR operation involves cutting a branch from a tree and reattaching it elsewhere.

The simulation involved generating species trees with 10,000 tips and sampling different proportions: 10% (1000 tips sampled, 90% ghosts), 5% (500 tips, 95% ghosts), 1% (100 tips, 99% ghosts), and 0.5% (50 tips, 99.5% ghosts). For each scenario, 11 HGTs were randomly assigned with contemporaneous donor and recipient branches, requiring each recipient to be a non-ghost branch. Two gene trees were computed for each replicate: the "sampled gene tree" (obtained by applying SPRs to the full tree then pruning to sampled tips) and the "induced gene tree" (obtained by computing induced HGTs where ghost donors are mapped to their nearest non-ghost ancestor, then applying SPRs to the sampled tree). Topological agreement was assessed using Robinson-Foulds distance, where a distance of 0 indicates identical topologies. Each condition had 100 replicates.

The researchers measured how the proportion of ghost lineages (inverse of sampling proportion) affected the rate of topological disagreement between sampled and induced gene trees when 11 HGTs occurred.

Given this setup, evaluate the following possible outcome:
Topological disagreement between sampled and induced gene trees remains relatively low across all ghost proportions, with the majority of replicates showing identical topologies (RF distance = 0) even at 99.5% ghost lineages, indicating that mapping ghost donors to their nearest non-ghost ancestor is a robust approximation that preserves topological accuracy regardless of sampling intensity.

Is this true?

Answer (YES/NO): NO